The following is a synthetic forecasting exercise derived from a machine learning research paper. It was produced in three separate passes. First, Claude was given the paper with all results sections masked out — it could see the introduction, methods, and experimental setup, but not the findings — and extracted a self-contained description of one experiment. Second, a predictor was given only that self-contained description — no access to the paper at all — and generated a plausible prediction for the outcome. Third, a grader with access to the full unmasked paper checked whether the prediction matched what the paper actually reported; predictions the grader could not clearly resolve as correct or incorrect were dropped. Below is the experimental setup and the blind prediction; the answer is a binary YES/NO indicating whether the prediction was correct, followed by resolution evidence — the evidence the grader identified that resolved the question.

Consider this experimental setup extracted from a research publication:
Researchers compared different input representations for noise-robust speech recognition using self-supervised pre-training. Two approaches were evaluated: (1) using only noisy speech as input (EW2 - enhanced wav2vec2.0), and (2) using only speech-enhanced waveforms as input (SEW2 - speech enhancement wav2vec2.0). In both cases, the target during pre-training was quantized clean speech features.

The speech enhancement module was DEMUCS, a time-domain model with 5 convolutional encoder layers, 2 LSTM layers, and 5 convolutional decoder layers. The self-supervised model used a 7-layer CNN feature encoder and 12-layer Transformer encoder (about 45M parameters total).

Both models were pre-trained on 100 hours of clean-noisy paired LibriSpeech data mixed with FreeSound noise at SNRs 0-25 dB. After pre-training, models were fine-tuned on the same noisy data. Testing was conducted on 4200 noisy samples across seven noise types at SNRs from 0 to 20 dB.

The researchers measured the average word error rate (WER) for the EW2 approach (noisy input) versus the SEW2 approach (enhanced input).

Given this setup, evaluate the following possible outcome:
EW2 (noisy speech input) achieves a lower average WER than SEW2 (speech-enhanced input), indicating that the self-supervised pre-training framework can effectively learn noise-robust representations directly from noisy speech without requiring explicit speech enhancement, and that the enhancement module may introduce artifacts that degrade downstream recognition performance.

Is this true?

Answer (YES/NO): YES